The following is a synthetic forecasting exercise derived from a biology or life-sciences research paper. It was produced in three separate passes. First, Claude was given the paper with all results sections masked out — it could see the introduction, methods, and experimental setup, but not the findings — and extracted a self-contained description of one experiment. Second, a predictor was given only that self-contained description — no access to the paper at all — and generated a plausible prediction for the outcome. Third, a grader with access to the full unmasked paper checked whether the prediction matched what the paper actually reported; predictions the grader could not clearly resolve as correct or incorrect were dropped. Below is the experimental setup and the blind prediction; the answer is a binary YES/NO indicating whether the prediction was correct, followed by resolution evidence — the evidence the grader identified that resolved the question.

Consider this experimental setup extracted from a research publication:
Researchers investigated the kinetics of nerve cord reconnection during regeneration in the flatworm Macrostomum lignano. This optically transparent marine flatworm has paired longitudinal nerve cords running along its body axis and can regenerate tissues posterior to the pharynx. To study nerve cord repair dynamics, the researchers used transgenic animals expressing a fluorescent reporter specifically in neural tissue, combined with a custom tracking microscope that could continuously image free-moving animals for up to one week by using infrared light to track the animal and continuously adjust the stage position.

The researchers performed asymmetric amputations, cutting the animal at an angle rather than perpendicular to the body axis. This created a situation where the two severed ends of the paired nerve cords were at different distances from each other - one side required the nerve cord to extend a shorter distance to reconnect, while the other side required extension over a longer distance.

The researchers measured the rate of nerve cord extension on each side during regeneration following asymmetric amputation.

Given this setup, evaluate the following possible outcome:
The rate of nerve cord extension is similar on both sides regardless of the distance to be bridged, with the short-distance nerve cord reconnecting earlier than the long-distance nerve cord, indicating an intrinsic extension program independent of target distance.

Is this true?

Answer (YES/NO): NO